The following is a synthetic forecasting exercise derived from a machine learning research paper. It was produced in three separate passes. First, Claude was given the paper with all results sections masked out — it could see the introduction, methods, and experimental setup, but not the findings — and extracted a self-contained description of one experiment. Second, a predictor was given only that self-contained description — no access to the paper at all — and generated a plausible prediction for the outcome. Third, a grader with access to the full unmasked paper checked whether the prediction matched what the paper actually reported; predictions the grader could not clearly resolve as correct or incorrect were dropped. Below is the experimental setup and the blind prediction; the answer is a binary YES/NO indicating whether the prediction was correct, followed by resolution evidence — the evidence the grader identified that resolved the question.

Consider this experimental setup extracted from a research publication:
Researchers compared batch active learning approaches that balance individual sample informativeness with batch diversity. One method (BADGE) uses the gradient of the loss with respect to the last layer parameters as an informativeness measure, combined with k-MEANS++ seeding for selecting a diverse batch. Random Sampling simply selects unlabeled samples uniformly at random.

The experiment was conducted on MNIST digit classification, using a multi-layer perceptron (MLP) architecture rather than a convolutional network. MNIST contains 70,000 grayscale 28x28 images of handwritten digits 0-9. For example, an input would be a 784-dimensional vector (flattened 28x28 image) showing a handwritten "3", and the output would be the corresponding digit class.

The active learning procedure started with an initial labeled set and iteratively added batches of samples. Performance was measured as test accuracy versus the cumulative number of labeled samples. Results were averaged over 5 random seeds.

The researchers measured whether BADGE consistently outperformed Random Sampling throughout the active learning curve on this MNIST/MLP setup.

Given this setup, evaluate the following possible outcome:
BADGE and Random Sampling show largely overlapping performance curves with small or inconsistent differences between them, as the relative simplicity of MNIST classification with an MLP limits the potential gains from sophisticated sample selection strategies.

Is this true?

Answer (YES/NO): NO